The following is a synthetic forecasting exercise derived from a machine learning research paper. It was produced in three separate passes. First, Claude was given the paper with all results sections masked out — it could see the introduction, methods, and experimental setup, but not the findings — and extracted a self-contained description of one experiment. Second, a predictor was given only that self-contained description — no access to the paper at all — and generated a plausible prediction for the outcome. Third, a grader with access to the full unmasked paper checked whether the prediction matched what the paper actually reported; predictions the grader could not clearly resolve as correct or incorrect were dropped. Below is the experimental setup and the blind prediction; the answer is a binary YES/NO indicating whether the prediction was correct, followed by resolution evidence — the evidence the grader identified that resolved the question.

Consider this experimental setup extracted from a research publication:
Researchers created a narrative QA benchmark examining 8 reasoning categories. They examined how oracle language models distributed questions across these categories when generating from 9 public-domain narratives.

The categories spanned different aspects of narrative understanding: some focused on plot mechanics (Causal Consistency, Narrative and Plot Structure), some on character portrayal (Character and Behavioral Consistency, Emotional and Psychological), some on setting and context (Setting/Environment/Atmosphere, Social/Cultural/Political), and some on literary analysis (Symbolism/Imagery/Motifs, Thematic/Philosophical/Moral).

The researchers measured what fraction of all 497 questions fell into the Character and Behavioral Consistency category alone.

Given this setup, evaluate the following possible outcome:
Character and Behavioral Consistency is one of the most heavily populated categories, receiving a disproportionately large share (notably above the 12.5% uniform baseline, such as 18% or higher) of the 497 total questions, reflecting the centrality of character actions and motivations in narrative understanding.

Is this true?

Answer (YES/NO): YES